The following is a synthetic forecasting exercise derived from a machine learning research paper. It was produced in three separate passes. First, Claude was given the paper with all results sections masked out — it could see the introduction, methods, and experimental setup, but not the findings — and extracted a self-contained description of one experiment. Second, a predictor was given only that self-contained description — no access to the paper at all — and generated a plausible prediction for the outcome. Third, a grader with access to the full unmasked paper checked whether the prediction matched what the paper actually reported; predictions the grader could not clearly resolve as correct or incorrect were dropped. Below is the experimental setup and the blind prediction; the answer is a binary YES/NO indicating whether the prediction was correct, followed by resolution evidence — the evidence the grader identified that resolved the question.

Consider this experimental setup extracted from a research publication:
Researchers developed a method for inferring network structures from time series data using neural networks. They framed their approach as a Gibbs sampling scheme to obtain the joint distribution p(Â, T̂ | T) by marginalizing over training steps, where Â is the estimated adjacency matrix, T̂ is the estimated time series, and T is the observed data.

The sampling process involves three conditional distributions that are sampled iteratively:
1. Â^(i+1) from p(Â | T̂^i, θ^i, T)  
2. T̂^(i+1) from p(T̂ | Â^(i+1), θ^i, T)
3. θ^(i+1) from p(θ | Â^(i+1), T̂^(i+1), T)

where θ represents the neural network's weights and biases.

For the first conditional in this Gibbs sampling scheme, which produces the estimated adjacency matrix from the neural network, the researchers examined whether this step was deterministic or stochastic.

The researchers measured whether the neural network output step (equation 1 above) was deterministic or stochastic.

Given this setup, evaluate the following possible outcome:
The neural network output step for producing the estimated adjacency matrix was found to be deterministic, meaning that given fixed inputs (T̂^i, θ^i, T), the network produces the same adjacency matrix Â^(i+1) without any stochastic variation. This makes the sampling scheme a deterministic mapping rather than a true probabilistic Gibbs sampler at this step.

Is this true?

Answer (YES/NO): YES